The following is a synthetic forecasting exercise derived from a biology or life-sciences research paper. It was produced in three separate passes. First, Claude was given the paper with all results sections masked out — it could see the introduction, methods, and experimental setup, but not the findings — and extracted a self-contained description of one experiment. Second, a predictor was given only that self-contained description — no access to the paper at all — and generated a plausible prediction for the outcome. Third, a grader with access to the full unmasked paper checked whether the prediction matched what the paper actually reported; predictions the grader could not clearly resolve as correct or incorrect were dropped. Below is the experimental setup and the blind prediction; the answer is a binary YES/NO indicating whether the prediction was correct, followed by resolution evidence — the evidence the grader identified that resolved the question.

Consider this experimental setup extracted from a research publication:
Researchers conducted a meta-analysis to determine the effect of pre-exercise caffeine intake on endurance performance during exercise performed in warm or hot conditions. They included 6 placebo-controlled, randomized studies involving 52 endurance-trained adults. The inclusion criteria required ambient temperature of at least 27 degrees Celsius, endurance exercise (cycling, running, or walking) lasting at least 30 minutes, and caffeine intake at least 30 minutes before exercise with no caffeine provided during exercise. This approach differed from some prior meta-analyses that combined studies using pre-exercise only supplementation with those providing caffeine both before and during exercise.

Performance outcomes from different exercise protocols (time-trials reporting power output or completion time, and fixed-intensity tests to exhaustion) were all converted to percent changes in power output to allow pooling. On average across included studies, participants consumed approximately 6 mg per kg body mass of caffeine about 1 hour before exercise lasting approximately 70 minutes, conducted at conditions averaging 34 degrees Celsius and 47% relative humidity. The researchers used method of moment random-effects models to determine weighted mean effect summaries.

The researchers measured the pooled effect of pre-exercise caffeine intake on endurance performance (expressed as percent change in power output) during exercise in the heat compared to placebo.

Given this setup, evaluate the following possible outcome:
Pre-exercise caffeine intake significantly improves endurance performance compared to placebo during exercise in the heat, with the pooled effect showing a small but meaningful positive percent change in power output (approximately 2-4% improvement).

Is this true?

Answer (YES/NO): YES